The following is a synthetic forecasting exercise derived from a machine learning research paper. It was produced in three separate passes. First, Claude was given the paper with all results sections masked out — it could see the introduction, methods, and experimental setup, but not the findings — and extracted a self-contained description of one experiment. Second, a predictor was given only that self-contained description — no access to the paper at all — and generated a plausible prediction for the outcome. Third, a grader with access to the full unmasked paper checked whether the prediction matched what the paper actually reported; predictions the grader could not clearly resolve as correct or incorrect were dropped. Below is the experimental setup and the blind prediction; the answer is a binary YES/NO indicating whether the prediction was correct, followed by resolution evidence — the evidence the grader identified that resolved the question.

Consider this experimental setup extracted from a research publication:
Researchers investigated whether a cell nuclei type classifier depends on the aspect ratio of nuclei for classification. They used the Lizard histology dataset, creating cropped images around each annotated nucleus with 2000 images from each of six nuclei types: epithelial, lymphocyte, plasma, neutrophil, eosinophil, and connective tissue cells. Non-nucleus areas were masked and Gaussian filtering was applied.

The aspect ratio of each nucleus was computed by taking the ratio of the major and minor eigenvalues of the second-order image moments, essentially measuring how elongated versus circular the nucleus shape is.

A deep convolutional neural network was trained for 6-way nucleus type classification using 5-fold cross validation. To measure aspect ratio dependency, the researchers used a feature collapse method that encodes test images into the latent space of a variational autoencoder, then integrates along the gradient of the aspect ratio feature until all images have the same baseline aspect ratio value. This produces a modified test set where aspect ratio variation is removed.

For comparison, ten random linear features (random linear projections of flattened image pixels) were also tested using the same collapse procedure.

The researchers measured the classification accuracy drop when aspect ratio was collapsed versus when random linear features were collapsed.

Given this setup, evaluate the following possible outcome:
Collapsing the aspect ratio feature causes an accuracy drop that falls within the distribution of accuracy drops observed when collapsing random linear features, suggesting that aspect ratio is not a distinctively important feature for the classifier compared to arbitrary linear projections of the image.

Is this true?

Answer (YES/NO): YES